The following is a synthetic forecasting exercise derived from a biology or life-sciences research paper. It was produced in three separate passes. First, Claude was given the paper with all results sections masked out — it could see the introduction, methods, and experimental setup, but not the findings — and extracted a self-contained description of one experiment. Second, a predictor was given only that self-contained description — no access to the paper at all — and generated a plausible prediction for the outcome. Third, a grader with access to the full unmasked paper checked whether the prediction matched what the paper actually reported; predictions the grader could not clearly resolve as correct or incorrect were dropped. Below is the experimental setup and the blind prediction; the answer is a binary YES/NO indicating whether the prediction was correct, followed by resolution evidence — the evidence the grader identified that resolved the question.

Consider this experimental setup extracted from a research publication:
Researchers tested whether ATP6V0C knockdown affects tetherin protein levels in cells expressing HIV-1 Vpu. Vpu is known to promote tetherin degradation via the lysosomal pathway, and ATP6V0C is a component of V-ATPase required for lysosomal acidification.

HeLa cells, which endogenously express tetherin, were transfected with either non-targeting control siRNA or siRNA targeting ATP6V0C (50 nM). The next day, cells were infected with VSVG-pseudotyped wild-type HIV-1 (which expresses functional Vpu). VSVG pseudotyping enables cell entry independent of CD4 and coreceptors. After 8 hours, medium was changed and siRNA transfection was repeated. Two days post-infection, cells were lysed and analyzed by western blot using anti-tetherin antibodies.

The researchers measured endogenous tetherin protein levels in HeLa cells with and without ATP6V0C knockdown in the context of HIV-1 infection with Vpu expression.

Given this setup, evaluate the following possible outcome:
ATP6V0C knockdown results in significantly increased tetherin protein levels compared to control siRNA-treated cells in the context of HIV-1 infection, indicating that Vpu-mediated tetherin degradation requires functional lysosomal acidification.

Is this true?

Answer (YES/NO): YES